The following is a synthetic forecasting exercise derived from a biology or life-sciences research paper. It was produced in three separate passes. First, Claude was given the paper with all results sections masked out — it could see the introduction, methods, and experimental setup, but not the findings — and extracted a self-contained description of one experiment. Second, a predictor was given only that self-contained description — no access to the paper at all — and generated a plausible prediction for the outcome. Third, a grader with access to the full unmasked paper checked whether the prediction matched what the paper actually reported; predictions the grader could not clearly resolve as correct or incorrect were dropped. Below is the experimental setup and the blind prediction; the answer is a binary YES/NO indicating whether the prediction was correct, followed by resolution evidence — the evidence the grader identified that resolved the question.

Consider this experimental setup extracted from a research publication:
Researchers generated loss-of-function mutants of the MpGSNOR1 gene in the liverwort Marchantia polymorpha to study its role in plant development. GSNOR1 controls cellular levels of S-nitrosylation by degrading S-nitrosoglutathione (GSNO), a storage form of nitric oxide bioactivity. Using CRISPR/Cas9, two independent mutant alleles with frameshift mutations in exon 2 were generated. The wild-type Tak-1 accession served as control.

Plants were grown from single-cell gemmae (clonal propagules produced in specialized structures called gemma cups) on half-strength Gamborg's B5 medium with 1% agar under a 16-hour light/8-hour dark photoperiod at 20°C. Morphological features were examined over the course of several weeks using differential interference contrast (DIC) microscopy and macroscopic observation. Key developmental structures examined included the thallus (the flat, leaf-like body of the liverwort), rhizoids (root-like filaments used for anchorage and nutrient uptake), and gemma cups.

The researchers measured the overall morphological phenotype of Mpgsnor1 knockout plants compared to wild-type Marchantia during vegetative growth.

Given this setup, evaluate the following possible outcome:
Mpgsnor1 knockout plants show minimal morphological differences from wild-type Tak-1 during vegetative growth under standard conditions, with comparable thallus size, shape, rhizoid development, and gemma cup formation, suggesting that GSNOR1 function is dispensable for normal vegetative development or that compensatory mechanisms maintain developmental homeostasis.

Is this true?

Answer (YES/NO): NO